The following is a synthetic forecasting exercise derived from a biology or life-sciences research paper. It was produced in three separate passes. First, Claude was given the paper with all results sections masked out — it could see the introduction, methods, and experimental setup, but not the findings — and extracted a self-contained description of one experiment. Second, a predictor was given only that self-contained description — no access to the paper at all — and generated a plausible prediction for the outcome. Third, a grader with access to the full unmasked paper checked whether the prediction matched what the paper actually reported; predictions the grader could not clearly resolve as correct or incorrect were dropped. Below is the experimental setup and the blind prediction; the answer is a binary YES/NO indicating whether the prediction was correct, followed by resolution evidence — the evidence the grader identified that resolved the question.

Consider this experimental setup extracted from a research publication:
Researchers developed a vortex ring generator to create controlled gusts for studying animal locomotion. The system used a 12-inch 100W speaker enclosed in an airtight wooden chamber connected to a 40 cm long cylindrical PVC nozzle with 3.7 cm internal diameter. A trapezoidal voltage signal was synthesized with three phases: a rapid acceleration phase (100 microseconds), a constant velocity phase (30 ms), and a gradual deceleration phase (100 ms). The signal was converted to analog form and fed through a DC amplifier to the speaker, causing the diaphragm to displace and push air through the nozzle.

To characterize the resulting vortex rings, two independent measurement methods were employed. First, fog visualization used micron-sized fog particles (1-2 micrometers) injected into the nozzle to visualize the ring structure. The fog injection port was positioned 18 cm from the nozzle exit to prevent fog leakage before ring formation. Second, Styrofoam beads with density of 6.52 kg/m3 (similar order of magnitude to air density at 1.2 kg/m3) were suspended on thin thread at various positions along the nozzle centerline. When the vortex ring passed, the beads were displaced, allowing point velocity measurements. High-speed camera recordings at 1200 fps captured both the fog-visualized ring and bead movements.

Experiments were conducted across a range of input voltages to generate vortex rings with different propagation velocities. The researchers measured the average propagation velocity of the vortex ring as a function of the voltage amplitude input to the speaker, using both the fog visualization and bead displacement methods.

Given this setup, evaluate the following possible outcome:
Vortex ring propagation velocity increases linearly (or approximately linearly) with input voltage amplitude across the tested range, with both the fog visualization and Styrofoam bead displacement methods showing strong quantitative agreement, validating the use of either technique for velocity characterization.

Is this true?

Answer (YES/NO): YES